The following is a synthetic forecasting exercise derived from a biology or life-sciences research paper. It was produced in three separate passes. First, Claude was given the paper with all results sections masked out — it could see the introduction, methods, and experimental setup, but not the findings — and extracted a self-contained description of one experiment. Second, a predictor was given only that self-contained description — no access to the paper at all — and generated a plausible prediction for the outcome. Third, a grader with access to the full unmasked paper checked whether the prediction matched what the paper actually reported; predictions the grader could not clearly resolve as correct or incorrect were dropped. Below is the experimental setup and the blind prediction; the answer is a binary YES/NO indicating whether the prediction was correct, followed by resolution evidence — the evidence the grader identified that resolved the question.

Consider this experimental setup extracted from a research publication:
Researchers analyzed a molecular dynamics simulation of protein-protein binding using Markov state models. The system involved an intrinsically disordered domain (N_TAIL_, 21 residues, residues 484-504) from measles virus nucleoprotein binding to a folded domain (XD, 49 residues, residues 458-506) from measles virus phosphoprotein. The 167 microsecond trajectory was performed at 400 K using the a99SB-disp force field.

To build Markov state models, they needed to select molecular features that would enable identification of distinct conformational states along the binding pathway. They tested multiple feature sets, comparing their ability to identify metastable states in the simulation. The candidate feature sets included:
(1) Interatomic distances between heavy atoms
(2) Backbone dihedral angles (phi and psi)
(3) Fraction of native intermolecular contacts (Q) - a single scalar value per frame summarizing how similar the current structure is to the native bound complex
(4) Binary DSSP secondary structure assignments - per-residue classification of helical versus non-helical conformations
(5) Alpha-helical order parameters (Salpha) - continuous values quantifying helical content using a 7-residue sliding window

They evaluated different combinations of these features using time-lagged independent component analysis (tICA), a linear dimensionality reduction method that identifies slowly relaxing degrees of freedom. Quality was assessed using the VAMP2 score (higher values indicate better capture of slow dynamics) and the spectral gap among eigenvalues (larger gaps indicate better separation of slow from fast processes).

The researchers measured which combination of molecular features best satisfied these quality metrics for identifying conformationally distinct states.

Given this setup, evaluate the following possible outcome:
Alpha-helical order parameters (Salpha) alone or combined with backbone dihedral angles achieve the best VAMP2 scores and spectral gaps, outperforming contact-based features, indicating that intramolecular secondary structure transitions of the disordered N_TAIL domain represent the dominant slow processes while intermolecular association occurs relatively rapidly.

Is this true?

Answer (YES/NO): NO